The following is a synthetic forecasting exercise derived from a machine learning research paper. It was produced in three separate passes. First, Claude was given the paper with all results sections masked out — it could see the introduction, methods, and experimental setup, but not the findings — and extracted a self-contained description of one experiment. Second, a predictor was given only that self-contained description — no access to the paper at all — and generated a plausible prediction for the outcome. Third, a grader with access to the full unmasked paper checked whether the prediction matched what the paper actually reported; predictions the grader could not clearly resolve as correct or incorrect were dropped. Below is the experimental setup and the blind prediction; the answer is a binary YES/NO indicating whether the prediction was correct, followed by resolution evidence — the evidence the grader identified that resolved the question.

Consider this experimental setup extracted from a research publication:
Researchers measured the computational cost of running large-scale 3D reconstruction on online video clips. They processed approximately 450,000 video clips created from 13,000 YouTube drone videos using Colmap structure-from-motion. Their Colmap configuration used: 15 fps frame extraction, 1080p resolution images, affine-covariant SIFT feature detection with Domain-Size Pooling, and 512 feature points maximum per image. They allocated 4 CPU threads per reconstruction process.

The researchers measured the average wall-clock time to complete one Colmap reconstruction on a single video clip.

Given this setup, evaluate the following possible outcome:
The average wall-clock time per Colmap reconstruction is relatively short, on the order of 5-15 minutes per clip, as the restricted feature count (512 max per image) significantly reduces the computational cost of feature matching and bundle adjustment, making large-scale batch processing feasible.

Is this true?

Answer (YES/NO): NO